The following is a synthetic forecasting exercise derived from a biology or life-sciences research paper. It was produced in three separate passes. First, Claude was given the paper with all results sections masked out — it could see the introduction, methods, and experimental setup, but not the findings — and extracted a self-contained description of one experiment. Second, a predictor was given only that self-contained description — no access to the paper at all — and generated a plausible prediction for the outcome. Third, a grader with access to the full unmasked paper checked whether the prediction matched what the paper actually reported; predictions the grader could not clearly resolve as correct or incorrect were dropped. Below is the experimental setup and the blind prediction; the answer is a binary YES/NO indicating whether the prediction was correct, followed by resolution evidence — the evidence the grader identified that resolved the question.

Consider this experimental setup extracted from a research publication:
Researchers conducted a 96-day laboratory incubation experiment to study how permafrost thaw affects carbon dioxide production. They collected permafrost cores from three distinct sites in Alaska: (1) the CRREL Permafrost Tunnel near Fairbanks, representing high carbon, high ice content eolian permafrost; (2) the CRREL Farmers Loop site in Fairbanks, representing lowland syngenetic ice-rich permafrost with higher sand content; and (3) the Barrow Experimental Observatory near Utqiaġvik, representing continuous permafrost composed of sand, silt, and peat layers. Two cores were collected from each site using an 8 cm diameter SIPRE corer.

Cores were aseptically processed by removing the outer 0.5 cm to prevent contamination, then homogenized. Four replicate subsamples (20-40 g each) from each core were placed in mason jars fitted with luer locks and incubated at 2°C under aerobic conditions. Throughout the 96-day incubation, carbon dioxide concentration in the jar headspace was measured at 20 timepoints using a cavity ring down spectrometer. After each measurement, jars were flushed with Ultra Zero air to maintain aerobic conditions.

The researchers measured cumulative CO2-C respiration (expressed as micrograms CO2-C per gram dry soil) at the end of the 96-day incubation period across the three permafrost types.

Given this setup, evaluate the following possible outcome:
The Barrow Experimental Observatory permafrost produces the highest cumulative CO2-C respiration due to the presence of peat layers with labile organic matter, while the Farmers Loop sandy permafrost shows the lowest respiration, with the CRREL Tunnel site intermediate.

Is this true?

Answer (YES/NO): NO